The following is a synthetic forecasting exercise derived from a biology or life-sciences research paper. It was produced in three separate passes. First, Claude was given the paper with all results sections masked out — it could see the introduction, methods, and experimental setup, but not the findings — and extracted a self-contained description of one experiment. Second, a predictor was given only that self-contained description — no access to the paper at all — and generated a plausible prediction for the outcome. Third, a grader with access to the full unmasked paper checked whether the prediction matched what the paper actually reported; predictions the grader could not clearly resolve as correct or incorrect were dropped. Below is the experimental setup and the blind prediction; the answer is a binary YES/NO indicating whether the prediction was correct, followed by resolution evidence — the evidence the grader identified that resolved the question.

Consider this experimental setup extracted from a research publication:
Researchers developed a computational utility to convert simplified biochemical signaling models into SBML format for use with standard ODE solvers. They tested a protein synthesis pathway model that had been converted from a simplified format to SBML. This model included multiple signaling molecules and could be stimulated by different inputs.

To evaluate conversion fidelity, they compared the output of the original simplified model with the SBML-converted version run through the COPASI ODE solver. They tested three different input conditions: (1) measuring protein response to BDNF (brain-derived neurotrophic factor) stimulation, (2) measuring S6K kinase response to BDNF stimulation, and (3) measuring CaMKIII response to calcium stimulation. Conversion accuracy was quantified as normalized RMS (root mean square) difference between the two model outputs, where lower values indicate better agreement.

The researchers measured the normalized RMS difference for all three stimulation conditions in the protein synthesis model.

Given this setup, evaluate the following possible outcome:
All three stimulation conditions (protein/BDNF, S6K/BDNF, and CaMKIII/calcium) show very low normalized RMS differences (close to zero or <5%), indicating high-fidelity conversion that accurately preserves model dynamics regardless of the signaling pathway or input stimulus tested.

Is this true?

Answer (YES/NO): NO